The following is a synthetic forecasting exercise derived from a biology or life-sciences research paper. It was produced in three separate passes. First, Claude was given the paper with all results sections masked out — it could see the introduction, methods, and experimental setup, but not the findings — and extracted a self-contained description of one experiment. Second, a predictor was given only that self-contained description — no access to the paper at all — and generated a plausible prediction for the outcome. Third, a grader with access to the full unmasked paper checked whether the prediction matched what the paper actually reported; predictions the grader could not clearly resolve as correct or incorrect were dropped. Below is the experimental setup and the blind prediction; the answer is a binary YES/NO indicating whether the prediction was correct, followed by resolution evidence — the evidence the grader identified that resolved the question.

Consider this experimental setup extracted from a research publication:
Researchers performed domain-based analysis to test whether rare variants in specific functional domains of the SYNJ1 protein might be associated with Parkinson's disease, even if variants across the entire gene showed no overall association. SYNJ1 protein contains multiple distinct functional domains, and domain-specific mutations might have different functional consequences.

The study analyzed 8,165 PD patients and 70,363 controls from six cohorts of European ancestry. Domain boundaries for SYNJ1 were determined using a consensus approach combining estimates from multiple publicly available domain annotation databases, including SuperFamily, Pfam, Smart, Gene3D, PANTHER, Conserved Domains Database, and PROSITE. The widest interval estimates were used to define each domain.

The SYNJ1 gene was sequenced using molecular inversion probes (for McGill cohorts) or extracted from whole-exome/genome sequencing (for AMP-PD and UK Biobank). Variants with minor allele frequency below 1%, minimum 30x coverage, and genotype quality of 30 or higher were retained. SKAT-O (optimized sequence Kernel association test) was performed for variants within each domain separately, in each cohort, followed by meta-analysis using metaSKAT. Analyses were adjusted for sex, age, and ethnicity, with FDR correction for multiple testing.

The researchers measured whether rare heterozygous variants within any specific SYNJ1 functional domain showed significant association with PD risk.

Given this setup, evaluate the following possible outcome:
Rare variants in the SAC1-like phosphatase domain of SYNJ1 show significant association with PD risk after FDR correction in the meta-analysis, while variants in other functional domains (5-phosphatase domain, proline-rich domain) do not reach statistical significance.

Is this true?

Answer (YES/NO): YES